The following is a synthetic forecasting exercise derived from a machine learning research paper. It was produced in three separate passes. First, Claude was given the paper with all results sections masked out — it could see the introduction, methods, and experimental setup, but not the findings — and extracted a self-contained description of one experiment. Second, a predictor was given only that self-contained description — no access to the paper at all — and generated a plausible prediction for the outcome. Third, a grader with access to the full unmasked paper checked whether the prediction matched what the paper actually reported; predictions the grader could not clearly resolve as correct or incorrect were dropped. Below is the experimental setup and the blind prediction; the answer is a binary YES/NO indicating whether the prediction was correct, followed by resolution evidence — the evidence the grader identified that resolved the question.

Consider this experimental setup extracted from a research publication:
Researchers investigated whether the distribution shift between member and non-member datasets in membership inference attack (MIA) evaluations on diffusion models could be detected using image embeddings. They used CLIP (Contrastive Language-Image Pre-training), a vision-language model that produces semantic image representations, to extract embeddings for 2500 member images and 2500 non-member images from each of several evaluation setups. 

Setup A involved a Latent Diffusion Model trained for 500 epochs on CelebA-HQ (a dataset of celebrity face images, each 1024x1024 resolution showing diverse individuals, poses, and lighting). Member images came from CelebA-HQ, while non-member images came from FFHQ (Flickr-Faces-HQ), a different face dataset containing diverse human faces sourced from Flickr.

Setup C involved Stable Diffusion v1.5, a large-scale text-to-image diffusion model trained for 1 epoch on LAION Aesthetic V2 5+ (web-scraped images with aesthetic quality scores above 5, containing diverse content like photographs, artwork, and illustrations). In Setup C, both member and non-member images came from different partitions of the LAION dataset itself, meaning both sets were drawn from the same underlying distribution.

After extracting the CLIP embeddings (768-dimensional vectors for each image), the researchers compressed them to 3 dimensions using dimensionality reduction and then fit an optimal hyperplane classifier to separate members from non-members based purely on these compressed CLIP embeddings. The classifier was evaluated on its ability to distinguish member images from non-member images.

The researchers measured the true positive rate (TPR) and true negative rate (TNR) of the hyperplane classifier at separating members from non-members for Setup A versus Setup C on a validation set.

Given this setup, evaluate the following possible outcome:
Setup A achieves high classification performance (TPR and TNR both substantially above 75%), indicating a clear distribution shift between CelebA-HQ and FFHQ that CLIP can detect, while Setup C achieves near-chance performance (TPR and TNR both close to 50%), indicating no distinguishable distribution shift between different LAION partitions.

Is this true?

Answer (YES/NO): YES